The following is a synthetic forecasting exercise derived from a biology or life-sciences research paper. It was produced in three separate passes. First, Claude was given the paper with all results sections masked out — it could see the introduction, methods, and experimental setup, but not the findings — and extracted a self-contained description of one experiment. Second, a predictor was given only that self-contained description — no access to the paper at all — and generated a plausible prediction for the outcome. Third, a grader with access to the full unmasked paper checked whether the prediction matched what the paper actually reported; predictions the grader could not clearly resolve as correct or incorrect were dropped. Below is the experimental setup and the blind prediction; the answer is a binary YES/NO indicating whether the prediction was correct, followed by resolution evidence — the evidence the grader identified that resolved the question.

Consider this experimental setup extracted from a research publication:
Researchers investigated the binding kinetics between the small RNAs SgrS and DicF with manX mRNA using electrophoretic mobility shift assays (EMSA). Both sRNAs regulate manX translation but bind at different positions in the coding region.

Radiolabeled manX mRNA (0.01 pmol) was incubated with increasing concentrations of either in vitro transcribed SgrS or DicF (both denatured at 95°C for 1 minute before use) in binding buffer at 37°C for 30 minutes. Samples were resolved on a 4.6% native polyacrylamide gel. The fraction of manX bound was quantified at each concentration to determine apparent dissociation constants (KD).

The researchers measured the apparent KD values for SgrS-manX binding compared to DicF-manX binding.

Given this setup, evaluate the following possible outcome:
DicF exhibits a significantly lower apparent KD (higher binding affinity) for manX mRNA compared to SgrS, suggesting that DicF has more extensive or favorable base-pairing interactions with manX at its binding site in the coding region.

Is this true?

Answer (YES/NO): NO